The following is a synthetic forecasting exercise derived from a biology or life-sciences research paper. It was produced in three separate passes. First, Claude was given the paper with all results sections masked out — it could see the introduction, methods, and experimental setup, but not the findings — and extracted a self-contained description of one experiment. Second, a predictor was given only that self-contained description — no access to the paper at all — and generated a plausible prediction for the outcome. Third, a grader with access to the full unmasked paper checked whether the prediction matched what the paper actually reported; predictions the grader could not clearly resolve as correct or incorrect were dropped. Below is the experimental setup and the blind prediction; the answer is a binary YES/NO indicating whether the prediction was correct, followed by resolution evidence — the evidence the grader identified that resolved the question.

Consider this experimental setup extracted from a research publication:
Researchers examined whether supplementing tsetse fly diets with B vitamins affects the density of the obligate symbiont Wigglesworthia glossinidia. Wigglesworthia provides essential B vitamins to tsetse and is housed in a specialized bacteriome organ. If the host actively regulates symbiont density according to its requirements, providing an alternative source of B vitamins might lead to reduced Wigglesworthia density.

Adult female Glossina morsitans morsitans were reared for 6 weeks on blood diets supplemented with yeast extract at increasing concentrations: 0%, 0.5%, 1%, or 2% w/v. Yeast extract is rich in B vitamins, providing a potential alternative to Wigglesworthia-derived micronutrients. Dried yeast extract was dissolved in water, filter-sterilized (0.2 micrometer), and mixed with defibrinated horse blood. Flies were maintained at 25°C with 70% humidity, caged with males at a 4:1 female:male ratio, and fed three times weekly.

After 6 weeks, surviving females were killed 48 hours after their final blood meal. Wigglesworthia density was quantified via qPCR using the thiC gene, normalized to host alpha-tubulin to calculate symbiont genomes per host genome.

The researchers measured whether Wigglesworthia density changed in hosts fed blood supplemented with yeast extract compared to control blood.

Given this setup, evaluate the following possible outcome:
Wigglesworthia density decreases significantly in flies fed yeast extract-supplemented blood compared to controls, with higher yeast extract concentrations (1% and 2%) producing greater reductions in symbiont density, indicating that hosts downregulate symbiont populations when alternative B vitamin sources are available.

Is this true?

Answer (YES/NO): NO